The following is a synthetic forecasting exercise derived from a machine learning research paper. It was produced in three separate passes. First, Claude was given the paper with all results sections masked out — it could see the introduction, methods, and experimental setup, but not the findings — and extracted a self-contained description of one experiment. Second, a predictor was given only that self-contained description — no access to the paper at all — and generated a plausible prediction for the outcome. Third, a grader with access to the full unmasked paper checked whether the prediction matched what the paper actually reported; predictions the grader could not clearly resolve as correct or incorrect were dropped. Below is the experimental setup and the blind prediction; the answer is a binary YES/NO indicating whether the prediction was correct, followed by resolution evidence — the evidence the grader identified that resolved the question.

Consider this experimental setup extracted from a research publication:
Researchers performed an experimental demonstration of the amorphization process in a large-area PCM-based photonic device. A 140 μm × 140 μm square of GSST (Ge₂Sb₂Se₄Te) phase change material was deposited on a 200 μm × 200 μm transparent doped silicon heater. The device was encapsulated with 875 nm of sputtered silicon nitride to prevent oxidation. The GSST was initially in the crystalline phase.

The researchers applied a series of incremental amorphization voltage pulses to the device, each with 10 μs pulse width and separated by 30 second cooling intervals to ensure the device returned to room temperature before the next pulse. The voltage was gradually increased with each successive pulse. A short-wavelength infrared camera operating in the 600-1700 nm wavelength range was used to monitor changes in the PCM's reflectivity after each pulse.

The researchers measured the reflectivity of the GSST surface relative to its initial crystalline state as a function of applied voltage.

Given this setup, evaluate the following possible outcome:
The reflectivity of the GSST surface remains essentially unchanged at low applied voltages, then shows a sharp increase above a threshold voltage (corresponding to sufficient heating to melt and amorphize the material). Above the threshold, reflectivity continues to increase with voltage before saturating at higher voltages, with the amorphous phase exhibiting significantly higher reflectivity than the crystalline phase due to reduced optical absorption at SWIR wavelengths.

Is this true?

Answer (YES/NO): NO